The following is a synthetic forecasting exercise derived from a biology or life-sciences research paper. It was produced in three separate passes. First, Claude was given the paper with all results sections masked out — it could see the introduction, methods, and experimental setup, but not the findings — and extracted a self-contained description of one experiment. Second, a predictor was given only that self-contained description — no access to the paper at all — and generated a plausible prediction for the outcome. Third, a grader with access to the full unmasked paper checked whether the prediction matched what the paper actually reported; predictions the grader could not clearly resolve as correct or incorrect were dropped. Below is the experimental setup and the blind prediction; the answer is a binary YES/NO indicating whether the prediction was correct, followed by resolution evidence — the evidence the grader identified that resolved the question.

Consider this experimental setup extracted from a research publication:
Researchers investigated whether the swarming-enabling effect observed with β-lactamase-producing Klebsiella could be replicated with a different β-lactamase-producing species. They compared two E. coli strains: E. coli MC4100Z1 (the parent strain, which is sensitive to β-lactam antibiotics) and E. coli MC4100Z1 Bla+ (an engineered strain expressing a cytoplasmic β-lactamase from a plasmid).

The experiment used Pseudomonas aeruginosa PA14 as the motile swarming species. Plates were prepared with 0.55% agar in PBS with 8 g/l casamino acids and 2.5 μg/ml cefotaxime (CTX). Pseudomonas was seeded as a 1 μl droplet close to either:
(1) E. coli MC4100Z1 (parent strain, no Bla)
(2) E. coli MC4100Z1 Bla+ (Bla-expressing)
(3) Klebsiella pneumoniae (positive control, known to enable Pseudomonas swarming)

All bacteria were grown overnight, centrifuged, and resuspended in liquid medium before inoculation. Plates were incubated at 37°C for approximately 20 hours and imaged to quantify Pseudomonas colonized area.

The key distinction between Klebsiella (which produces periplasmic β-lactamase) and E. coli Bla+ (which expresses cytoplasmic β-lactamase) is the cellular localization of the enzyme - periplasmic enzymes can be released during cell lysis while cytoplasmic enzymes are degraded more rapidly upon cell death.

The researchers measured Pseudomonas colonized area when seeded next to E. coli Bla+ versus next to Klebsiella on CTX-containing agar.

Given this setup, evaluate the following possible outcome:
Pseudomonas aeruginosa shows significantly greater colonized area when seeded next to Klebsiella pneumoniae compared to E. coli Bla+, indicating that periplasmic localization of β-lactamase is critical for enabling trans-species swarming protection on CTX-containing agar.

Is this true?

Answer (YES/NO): NO